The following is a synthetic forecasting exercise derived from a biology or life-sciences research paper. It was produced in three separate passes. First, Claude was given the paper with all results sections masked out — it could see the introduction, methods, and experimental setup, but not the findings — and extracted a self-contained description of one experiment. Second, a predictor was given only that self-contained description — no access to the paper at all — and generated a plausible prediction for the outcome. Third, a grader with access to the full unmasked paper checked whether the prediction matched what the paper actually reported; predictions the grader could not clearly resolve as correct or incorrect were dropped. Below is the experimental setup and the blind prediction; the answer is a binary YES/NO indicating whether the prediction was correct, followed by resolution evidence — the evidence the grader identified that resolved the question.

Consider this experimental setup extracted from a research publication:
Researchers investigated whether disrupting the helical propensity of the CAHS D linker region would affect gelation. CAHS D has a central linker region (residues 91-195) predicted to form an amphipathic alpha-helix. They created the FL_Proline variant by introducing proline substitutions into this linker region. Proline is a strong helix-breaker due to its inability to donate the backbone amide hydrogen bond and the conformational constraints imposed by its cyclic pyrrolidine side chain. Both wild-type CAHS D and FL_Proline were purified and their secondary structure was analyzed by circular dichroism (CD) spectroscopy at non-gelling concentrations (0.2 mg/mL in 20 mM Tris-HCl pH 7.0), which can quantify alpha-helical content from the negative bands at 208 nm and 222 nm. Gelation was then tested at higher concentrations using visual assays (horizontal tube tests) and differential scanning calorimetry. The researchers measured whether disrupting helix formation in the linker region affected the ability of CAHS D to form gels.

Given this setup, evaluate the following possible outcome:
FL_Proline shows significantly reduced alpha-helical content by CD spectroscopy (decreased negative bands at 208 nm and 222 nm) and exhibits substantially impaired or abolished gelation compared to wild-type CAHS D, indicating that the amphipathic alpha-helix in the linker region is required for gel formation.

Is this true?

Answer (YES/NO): YES